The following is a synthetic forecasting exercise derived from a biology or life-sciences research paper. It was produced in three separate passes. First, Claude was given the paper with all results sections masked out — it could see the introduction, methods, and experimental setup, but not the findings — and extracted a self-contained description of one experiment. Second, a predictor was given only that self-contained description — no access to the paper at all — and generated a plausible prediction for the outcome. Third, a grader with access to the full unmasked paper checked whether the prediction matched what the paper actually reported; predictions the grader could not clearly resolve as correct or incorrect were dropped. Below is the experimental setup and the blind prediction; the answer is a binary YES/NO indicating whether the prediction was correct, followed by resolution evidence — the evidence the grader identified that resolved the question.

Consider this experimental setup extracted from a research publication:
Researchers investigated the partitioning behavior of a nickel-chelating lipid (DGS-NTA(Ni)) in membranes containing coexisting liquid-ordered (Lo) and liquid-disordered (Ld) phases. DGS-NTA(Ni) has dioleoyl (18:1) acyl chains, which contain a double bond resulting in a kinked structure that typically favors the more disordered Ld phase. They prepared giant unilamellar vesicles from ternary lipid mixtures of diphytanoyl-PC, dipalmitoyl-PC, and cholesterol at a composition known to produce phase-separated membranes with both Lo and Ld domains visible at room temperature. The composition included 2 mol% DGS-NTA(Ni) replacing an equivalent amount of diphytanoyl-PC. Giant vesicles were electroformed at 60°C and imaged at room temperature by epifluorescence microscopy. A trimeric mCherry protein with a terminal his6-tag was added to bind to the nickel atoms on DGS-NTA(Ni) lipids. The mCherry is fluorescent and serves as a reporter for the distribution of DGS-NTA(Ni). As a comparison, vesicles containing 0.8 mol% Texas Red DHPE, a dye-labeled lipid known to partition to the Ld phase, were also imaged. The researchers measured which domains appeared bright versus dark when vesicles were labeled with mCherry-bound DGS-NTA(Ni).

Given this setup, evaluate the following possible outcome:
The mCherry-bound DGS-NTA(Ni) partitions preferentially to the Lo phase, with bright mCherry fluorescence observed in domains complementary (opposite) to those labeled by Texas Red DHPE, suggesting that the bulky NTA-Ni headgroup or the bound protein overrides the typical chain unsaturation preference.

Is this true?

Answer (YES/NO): NO